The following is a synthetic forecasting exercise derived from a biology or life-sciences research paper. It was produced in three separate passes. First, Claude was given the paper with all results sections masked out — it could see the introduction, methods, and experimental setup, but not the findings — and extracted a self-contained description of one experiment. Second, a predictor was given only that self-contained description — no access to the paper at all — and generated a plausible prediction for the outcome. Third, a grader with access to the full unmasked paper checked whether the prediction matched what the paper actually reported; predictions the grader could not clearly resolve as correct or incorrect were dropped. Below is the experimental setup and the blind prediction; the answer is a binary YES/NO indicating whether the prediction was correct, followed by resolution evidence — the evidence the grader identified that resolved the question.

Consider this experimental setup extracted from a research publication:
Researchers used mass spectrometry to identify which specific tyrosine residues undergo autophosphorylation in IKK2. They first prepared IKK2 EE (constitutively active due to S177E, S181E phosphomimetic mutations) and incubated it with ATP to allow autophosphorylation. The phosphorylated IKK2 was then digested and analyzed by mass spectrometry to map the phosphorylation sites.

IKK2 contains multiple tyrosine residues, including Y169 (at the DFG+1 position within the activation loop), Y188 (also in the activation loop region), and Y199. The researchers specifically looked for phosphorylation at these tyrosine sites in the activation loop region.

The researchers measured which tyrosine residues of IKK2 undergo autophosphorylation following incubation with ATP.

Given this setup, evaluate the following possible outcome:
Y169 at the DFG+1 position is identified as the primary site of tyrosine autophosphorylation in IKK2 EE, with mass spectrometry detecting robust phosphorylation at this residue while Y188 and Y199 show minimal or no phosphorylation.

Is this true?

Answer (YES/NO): NO